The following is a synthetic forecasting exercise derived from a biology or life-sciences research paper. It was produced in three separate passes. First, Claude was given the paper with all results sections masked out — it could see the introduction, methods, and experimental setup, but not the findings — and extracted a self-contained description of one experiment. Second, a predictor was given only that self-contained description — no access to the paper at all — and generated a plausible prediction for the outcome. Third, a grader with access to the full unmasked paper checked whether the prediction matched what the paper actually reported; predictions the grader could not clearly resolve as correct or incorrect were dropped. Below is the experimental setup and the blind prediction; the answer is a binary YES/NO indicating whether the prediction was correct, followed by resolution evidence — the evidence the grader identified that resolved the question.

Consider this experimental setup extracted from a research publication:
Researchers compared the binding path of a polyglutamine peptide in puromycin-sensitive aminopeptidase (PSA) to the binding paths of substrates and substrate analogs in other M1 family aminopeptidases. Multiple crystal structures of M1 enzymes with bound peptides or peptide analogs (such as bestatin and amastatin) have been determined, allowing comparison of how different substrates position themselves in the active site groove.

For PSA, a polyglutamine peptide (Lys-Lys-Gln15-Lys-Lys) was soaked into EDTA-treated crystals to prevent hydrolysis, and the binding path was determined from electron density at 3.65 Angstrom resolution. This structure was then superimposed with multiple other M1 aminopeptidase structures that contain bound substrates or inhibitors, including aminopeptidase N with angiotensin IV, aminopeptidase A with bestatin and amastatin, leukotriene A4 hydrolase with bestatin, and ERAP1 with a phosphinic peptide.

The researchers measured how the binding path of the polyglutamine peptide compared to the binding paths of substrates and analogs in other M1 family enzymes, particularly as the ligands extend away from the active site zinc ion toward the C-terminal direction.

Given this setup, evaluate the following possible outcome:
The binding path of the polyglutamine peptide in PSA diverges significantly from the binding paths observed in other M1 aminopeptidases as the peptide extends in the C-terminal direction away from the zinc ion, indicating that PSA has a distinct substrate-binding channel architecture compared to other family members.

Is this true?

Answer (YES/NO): NO